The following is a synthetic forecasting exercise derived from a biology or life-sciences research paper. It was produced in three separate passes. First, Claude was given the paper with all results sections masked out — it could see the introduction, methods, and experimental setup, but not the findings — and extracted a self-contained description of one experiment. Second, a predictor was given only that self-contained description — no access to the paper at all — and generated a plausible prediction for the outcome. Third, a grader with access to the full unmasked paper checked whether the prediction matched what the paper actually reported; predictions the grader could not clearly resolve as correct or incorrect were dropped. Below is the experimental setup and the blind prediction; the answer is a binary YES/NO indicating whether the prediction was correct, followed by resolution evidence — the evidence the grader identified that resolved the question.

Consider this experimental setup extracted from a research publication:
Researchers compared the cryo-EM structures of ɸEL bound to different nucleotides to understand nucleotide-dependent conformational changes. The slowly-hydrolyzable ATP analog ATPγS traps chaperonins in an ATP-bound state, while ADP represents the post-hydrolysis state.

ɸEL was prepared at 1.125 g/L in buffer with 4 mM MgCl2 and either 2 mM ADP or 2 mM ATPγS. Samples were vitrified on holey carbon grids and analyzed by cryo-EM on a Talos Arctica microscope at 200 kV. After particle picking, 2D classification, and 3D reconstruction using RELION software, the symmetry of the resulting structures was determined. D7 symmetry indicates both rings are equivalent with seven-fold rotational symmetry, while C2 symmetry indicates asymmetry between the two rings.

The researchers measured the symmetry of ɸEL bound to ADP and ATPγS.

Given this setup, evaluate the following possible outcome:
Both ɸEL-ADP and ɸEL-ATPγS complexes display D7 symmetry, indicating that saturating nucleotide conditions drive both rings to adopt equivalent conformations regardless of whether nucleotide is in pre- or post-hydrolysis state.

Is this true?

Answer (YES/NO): YES